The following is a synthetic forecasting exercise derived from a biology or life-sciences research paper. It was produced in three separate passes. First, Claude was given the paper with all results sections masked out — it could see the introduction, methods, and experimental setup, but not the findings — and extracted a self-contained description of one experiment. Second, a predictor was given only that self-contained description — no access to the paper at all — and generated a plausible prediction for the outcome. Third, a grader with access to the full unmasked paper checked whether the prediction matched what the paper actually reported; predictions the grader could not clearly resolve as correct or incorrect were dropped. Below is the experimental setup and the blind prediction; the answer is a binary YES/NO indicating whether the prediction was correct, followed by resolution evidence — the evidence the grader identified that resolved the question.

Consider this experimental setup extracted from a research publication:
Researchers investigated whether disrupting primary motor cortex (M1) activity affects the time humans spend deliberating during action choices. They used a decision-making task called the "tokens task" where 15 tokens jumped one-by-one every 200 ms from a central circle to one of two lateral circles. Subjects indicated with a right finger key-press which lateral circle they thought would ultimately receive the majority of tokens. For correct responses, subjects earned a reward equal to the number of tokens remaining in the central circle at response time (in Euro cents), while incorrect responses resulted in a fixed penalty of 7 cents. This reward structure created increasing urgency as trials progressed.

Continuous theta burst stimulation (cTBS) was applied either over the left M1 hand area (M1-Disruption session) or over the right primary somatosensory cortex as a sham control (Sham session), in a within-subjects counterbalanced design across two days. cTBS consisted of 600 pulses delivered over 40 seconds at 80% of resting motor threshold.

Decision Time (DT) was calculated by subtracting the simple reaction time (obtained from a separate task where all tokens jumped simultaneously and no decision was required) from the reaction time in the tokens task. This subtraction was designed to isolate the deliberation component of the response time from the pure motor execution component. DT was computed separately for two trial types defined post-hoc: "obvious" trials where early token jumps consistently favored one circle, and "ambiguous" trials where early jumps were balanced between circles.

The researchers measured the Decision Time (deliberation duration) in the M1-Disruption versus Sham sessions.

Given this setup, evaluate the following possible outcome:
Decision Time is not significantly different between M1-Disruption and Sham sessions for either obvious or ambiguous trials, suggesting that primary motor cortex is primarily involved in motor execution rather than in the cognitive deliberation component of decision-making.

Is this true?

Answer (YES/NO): YES